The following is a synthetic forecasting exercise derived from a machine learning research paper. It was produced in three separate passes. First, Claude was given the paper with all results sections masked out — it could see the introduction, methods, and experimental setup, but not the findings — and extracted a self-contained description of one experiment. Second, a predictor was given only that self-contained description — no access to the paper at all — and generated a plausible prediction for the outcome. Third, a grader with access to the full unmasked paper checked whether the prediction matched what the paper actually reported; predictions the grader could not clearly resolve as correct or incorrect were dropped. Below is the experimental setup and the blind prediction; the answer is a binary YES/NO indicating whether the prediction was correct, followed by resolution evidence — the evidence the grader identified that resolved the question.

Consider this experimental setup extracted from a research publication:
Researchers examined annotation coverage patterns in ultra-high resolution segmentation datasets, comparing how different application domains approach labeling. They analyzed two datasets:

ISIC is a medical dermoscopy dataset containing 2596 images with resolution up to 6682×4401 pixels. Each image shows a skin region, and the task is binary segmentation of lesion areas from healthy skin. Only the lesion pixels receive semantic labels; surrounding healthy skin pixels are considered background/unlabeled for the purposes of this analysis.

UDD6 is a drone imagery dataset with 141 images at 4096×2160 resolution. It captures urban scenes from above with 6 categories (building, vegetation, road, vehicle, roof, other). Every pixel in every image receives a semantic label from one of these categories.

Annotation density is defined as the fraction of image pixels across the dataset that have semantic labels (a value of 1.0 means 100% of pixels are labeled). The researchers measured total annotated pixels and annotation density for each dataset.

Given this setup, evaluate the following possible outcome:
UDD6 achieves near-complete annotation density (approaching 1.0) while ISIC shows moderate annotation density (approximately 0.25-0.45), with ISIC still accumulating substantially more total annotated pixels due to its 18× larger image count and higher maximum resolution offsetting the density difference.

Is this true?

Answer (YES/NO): NO